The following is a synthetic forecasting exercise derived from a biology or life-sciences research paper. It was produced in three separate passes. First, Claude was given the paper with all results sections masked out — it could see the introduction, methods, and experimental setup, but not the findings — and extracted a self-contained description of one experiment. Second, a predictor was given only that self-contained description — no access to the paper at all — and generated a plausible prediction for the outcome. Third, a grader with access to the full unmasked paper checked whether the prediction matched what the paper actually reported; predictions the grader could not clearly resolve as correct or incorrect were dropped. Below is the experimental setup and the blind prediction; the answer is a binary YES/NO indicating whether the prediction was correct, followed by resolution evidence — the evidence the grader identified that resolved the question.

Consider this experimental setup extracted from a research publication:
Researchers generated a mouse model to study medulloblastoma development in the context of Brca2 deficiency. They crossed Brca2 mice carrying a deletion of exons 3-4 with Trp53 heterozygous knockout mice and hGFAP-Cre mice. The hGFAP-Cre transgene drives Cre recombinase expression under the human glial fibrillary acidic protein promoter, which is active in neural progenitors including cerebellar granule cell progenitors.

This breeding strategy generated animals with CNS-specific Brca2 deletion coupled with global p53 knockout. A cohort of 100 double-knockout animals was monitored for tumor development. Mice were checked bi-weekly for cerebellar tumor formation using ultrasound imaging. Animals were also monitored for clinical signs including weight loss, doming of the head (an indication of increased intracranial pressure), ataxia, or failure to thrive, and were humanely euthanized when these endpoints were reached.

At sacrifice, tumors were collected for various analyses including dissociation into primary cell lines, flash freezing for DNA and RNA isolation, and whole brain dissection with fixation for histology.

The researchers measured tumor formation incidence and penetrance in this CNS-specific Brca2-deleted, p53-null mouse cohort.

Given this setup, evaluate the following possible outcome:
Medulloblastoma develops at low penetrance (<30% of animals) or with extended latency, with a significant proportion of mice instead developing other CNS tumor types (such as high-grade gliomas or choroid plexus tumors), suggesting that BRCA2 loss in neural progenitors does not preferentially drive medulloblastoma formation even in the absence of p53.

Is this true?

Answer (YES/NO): NO